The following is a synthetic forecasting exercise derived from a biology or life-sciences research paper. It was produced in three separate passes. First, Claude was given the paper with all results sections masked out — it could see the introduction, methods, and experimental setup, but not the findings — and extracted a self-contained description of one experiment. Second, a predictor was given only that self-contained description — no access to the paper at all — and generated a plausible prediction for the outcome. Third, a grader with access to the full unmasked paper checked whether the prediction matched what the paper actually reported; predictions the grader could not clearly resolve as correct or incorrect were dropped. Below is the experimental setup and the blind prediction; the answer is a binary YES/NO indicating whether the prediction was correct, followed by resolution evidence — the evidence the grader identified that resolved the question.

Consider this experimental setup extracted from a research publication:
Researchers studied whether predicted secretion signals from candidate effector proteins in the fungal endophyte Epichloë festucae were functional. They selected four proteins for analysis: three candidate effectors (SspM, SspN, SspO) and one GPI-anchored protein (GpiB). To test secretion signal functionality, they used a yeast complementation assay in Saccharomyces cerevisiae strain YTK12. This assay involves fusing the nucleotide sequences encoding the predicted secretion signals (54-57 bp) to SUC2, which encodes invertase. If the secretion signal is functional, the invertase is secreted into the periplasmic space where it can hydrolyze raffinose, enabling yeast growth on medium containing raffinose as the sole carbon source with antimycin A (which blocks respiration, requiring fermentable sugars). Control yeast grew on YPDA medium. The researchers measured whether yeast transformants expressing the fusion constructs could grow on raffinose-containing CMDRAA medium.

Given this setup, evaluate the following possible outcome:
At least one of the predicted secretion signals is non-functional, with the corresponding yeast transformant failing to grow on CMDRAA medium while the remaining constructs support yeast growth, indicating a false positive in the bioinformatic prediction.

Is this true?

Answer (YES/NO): NO